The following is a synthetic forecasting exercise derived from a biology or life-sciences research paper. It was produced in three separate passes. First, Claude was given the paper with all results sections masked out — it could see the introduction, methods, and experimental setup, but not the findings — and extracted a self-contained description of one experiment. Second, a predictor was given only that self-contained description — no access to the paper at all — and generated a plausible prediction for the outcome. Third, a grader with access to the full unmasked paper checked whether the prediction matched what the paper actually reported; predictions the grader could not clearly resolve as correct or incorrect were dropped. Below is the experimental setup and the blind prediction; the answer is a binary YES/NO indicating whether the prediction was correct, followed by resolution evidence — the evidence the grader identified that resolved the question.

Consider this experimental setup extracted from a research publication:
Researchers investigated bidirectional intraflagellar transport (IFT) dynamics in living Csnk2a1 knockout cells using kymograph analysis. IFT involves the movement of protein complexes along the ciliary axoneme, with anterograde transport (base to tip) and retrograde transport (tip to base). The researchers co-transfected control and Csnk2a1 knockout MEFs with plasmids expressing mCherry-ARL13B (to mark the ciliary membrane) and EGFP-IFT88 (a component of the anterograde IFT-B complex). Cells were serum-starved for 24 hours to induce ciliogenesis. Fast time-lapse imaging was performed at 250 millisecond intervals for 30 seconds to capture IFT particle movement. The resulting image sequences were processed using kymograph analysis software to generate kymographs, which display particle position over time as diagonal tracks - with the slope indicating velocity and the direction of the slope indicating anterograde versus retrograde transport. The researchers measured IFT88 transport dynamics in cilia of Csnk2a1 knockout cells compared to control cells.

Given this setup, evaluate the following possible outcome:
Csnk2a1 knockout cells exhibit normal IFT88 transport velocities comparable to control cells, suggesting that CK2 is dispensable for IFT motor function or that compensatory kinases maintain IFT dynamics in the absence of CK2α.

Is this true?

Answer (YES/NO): NO